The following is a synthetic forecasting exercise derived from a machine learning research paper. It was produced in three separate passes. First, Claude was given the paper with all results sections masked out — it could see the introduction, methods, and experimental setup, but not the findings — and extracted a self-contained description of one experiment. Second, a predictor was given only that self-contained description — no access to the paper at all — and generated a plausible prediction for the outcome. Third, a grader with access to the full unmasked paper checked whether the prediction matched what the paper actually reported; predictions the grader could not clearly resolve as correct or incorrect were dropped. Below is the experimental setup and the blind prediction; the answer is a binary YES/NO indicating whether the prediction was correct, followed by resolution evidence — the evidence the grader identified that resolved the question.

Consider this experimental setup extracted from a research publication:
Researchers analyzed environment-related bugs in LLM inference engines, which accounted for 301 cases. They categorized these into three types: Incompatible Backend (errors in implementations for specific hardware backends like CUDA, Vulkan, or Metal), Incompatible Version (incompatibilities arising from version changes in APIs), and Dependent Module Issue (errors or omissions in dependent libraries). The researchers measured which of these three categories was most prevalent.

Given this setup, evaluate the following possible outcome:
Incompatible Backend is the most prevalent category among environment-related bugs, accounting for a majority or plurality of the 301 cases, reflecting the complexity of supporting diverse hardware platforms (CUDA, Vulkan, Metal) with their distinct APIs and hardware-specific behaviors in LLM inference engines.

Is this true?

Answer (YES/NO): YES